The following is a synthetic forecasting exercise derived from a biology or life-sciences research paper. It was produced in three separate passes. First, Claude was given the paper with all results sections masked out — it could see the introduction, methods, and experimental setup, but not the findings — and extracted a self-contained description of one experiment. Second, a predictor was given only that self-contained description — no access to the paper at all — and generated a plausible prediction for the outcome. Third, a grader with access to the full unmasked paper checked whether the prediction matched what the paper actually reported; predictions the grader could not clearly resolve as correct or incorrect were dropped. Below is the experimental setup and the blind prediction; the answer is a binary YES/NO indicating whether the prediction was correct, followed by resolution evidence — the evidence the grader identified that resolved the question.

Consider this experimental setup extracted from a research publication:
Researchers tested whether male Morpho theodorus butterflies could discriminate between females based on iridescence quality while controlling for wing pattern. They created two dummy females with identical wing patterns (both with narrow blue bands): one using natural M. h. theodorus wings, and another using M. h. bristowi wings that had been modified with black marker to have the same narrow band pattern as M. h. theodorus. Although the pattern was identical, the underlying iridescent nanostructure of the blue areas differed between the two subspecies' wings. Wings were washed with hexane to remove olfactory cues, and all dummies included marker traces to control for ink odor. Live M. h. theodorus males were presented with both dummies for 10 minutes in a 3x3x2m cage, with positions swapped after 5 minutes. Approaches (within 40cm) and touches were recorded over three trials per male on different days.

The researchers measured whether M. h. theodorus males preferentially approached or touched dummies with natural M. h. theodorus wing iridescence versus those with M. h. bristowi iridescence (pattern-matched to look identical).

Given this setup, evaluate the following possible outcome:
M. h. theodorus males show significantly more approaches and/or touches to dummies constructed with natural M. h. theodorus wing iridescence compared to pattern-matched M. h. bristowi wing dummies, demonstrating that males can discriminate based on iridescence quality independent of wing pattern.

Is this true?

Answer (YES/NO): YES